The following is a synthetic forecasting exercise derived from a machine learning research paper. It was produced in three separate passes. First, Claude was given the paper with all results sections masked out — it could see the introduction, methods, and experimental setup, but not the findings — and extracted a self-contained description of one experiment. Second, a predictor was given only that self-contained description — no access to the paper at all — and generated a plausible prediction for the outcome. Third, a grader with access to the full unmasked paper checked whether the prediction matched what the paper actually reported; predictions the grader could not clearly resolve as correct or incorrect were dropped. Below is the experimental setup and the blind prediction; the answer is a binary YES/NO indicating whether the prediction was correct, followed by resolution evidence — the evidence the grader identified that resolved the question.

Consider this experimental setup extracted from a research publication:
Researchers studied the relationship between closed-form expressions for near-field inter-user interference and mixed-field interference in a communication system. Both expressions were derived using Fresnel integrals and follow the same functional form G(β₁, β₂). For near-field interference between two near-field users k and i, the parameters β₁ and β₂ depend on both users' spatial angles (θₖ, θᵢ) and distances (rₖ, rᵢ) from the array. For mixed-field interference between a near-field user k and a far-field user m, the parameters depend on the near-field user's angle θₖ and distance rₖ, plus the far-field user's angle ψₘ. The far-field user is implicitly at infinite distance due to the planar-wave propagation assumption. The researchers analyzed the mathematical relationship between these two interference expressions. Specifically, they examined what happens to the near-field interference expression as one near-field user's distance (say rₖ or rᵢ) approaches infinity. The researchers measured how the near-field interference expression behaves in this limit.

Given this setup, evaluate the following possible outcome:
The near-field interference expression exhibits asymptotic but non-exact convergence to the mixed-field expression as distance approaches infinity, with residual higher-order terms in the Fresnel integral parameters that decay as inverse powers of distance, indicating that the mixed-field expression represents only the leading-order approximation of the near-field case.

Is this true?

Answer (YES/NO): NO